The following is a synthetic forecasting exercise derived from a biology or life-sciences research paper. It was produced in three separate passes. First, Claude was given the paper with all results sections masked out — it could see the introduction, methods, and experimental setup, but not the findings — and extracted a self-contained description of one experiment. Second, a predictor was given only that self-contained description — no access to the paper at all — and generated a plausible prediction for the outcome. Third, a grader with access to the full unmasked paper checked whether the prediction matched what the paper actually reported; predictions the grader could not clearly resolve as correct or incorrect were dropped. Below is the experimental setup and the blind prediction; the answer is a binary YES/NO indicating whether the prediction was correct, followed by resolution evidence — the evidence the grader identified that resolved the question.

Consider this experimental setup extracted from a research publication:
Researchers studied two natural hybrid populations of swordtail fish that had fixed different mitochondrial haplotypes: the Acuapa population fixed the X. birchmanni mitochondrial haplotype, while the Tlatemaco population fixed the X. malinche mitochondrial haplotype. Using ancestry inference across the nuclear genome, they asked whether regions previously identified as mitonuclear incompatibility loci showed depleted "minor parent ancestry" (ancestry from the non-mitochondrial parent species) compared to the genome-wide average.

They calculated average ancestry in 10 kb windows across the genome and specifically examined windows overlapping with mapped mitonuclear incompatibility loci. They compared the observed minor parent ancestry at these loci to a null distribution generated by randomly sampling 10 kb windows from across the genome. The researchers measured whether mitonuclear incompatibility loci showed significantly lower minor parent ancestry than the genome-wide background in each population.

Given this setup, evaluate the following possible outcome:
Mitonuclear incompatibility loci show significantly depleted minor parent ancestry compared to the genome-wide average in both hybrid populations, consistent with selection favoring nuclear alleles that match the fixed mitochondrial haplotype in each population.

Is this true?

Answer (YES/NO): NO